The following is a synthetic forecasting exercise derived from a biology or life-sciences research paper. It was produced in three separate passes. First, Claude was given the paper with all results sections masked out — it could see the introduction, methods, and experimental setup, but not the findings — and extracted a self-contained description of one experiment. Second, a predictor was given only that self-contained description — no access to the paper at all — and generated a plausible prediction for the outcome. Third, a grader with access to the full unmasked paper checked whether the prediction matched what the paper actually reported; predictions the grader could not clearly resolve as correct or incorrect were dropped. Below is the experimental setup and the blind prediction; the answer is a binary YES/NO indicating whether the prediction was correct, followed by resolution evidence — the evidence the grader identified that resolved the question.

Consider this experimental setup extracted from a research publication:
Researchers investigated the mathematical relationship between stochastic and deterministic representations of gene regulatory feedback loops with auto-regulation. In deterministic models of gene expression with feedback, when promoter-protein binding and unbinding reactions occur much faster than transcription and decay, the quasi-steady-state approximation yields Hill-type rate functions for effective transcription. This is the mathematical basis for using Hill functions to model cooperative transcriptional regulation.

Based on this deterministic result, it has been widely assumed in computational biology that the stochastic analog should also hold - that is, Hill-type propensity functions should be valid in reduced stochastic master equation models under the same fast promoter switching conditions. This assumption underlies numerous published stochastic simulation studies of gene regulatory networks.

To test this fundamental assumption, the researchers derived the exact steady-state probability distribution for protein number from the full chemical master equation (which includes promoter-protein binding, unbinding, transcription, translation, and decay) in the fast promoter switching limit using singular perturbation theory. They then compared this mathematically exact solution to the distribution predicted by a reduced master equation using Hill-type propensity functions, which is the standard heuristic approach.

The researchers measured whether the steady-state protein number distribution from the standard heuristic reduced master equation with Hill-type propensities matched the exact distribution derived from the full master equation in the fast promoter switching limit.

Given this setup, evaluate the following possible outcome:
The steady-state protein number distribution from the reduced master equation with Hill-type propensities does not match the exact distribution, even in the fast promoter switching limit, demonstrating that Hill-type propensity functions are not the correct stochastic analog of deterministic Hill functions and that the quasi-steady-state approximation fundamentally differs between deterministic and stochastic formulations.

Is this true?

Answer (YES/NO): YES